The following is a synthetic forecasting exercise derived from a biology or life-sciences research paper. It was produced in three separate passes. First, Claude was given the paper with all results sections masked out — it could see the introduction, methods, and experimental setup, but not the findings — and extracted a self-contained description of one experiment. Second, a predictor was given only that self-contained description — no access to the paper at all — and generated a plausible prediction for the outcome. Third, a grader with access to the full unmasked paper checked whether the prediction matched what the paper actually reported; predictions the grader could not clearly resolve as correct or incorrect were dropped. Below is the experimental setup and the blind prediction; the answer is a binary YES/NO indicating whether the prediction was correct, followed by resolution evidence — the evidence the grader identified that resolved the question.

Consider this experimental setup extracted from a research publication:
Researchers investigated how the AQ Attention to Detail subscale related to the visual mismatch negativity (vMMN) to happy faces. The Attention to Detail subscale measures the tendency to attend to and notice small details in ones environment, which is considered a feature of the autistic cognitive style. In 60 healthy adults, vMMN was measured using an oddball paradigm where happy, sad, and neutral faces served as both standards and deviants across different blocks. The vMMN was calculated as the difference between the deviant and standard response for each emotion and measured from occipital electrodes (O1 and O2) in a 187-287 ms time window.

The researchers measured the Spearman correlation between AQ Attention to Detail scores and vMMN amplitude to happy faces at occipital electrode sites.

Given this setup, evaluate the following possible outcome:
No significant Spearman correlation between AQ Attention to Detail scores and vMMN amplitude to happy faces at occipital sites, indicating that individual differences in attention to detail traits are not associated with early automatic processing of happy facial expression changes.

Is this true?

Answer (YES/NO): NO